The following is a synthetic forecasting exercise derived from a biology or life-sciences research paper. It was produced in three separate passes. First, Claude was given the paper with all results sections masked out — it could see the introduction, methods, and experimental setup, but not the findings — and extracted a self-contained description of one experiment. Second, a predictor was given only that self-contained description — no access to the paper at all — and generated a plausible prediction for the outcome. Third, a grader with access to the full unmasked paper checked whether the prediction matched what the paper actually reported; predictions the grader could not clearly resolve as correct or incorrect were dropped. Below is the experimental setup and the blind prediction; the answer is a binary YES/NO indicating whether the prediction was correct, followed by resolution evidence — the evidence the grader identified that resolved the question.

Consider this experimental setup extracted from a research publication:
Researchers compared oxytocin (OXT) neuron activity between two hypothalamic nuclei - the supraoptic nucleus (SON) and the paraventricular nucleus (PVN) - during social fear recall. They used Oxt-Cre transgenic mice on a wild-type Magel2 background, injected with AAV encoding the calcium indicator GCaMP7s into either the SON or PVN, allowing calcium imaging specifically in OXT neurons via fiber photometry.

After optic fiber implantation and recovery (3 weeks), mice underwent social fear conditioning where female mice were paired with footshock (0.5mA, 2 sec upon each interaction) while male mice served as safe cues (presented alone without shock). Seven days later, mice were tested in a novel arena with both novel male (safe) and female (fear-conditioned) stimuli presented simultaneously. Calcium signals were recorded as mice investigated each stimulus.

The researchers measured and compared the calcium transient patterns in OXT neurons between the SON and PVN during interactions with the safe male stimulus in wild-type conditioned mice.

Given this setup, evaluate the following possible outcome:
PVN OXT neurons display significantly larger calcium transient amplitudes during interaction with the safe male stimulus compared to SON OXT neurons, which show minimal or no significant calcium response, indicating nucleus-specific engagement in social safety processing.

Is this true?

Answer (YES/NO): NO